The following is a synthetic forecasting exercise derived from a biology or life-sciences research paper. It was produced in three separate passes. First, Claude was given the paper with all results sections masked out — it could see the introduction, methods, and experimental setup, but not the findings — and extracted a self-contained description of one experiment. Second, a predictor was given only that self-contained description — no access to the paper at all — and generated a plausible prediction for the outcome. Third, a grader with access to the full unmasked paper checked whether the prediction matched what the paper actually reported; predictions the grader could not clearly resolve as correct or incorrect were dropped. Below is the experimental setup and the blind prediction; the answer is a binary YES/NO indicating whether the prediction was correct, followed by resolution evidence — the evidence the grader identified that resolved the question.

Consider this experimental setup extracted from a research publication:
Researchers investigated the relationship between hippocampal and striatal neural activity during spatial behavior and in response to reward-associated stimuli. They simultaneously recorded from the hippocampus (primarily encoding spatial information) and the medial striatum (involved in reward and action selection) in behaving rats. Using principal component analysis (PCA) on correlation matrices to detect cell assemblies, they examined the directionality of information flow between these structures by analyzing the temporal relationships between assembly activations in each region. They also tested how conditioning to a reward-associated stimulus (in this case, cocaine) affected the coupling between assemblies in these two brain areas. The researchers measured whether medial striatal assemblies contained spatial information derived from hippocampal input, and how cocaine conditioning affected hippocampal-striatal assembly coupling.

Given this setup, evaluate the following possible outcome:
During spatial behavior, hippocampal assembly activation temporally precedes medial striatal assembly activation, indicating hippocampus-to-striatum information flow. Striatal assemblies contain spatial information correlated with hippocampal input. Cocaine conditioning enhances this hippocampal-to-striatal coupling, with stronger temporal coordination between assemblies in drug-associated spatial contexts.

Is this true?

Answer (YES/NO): YES